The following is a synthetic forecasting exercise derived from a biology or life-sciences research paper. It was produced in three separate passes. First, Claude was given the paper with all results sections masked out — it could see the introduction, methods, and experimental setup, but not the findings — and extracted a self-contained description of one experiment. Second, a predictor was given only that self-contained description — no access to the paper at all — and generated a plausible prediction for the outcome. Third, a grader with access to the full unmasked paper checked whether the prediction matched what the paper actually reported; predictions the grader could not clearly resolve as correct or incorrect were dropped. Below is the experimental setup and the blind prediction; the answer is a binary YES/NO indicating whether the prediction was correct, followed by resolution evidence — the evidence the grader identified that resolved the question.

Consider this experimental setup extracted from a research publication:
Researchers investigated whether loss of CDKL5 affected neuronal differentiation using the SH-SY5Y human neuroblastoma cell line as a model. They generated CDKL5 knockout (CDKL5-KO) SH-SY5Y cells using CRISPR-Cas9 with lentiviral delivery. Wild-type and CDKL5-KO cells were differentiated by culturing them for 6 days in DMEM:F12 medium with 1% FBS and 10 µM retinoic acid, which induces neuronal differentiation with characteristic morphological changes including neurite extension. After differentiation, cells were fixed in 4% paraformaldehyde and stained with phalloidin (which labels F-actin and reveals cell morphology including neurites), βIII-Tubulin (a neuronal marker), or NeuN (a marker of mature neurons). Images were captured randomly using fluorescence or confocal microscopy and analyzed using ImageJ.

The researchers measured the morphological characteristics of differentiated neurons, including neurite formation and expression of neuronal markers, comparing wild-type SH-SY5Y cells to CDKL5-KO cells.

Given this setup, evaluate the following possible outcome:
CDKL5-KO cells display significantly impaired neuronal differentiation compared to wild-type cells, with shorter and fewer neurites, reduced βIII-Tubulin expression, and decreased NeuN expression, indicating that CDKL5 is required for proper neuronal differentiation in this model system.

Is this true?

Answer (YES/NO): NO